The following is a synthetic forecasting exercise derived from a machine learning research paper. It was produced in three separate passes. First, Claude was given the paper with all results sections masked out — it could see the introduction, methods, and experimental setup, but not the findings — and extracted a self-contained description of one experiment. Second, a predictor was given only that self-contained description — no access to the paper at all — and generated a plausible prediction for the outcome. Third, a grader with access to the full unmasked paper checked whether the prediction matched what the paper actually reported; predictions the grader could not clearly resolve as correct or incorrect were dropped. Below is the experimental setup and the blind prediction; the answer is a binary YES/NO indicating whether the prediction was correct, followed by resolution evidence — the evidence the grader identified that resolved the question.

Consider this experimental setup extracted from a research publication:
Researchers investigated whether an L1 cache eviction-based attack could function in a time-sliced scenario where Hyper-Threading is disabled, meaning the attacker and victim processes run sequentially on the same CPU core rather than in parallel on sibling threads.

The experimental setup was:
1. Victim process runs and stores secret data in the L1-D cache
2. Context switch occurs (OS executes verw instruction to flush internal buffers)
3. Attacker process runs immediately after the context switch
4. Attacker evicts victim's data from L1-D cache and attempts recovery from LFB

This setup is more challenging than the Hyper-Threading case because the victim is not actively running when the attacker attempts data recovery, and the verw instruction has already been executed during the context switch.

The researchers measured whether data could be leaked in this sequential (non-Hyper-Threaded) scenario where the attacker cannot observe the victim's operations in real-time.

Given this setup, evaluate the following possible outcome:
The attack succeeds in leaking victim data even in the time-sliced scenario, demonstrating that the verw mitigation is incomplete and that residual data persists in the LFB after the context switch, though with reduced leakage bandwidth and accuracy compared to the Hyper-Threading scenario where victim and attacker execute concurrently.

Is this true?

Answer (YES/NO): NO